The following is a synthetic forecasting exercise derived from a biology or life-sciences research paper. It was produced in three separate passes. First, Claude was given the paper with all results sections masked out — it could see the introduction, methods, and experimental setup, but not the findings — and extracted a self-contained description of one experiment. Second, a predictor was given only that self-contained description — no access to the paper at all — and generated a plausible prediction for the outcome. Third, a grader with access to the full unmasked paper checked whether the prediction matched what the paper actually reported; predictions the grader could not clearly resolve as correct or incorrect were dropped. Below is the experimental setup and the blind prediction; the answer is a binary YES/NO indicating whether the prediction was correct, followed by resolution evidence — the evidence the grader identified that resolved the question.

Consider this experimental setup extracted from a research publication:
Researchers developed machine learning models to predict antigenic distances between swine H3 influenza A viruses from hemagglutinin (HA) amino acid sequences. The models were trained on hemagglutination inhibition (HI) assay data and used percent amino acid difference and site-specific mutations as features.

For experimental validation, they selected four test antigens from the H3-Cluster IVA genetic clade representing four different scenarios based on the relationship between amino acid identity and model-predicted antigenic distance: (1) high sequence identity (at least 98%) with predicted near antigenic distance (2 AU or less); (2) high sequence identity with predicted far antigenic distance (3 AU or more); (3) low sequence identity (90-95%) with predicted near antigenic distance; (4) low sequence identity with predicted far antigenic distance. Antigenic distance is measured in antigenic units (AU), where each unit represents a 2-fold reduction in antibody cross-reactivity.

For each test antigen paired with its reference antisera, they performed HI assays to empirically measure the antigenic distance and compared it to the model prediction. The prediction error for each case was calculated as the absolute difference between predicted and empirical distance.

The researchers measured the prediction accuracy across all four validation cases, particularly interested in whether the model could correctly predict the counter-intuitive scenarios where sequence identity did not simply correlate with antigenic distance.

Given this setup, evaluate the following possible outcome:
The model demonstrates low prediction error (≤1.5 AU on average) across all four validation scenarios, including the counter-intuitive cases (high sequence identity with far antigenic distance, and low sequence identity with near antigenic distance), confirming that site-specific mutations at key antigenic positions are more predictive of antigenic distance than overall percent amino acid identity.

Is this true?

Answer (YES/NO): YES